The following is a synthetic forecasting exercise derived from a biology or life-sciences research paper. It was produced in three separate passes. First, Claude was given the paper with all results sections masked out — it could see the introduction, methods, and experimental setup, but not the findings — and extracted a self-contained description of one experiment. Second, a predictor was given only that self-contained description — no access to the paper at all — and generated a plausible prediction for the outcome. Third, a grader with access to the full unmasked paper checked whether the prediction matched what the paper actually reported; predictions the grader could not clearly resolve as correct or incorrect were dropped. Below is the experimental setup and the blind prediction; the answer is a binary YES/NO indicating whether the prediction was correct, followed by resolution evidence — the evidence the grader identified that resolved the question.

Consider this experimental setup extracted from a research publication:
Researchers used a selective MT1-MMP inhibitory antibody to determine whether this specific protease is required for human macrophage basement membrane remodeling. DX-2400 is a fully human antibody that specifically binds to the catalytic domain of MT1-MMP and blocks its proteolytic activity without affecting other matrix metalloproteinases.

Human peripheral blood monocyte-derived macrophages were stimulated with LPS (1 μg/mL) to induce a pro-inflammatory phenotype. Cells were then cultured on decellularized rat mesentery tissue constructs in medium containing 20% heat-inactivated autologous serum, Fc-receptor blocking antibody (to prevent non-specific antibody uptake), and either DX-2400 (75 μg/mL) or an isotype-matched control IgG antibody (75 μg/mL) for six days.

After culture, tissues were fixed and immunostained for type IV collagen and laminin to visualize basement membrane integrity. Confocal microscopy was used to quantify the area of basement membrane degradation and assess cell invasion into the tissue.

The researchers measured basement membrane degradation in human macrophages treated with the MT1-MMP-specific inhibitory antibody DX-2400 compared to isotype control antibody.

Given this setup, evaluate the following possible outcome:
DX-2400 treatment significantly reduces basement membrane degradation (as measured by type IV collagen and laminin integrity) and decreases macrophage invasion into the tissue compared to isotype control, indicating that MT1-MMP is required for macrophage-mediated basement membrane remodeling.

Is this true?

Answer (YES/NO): NO